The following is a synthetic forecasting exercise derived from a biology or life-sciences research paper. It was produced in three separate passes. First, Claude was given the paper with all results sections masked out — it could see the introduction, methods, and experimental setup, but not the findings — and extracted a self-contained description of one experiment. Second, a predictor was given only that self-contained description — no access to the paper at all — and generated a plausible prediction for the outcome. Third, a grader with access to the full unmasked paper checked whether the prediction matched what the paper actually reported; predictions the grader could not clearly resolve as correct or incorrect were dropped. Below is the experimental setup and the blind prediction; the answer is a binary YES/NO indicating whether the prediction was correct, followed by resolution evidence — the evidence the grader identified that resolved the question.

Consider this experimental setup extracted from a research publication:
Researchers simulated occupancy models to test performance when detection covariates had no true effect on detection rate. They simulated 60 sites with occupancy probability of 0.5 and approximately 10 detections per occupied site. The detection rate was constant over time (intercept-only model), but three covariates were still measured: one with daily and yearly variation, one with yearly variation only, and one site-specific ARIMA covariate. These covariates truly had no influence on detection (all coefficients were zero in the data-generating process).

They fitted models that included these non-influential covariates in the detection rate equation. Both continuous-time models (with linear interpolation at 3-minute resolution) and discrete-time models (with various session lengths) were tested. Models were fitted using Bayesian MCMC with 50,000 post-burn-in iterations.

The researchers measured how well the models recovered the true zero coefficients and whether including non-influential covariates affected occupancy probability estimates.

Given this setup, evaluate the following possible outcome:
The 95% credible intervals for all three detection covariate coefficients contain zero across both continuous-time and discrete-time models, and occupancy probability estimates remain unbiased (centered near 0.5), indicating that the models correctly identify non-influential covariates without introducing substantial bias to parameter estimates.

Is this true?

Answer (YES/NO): YES